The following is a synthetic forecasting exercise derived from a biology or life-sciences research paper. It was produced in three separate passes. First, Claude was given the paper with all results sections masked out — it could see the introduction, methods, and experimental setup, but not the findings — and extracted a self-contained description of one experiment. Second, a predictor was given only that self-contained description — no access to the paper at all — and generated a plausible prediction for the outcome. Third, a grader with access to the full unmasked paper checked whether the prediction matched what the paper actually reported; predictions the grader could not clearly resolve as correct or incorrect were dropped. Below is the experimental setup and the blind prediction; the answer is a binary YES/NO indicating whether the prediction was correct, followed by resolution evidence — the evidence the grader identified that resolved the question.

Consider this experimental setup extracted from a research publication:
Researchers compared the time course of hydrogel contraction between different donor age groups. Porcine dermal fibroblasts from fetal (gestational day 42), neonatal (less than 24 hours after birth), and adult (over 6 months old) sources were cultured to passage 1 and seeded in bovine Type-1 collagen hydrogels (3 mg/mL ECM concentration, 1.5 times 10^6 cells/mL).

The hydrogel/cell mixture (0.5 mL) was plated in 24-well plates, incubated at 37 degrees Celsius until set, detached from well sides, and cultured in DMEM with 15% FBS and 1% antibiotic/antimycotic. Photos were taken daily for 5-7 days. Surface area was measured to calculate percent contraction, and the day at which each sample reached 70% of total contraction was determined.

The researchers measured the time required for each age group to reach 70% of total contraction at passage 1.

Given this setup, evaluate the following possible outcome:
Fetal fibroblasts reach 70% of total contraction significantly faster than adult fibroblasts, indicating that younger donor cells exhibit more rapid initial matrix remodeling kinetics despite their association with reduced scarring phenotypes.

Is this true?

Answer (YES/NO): YES